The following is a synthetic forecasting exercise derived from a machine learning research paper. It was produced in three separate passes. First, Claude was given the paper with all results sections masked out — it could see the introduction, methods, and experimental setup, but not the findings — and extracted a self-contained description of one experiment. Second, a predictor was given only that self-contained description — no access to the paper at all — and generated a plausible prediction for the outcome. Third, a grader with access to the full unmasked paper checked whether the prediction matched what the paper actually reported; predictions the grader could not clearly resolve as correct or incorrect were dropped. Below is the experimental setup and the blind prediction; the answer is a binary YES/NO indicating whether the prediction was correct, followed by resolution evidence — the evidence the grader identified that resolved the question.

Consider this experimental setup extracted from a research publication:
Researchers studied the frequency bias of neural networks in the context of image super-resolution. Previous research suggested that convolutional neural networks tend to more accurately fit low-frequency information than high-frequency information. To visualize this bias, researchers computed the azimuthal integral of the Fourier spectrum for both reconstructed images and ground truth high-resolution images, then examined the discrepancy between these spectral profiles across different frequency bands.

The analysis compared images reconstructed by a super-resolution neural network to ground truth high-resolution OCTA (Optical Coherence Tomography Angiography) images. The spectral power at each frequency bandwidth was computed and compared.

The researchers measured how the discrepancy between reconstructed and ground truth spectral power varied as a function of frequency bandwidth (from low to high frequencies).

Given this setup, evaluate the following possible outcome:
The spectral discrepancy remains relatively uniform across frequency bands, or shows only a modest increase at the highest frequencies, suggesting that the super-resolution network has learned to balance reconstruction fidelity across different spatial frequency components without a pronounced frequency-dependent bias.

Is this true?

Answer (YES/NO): NO